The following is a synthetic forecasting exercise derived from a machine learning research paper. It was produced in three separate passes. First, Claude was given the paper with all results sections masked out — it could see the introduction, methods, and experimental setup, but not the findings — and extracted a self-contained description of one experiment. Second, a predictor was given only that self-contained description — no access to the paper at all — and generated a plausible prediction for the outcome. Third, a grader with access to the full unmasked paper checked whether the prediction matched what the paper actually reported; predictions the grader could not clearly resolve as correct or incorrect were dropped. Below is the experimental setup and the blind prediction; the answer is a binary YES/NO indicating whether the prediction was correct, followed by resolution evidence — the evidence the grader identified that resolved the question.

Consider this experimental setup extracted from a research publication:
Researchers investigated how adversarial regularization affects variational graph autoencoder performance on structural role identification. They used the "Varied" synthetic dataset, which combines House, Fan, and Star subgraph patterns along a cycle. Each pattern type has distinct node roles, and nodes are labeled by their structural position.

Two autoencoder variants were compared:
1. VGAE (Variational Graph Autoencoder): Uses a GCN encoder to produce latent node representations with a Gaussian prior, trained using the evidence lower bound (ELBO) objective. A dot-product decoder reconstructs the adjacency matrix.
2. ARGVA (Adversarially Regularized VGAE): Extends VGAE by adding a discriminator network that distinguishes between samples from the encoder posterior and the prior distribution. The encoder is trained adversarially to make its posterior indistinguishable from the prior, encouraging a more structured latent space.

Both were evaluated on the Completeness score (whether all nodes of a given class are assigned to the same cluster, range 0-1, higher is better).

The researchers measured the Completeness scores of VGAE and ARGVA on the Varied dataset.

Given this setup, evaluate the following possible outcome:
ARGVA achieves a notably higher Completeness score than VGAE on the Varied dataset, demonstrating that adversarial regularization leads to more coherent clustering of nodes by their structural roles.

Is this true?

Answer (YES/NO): YES